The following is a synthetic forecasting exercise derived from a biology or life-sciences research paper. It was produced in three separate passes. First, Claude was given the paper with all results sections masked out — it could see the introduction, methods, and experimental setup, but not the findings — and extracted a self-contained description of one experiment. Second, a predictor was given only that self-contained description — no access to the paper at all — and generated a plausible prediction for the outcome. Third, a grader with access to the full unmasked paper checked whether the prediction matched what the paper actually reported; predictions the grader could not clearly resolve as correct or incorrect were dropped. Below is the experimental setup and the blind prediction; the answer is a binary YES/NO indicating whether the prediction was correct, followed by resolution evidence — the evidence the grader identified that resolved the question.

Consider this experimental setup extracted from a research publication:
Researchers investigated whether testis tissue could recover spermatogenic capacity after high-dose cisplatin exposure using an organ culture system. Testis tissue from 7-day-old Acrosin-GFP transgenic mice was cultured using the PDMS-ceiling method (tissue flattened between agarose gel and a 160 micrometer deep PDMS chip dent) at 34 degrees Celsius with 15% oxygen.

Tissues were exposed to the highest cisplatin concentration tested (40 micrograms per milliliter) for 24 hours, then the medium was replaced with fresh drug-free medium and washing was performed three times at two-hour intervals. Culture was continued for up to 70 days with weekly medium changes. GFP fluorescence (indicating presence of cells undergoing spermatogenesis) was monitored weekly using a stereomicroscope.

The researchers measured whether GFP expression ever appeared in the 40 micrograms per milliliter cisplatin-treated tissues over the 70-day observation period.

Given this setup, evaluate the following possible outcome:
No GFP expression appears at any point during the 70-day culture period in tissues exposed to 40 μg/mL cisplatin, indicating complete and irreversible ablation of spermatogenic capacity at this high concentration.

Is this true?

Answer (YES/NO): YES